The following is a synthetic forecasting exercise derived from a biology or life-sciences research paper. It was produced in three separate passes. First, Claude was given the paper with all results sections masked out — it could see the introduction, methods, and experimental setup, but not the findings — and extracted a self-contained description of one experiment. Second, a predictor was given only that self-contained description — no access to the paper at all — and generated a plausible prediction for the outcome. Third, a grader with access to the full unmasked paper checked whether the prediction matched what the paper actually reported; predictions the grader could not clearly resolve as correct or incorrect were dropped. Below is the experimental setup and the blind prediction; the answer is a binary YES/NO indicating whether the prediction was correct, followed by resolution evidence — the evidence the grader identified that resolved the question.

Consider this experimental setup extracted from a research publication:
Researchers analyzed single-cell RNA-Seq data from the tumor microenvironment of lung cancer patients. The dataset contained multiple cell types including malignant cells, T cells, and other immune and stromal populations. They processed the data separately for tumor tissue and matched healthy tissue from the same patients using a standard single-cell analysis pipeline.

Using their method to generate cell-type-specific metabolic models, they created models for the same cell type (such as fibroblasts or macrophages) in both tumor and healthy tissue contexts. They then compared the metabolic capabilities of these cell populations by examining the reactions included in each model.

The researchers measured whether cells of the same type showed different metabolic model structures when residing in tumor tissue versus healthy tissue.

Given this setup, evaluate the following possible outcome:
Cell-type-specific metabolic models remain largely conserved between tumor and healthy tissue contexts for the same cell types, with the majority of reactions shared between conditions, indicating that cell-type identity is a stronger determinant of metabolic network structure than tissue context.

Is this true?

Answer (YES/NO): YES